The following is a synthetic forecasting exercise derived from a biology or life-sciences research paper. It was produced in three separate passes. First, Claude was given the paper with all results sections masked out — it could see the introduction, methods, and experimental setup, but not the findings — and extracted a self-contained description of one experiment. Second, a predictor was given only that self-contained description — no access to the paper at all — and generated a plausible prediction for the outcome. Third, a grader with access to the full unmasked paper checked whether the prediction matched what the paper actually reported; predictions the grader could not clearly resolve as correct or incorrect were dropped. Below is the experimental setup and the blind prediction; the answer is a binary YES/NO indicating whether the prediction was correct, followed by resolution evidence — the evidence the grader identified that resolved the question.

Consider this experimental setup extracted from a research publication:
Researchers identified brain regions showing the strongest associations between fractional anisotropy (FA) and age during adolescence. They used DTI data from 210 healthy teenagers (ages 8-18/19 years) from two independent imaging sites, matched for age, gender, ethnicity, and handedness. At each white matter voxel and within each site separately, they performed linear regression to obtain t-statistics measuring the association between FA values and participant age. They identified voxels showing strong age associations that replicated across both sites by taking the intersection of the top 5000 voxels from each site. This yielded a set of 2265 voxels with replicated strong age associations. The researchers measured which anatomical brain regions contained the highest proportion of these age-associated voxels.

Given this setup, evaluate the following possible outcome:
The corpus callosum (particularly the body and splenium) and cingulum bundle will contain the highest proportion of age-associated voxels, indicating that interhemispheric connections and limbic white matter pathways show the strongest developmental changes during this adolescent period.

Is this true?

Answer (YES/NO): NO